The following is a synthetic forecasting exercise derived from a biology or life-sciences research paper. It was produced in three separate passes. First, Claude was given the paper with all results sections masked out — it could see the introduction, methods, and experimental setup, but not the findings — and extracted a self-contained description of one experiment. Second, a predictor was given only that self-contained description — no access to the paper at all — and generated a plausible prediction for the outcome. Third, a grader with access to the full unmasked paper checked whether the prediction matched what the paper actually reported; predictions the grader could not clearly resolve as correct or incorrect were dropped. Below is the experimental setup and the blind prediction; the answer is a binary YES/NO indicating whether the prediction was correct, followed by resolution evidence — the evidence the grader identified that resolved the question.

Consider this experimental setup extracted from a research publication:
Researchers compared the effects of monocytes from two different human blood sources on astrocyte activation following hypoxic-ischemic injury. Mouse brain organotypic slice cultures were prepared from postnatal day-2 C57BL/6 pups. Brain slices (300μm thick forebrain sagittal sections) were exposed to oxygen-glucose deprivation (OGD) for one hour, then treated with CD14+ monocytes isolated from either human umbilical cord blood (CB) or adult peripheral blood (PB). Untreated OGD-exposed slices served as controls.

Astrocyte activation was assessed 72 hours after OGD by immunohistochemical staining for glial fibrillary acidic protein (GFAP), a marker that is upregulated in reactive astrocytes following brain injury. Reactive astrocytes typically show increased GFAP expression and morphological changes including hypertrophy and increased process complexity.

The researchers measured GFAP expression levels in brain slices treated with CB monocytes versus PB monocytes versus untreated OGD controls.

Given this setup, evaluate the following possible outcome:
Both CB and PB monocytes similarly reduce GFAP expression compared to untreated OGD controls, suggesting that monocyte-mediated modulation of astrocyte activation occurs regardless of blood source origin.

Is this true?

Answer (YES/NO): NO